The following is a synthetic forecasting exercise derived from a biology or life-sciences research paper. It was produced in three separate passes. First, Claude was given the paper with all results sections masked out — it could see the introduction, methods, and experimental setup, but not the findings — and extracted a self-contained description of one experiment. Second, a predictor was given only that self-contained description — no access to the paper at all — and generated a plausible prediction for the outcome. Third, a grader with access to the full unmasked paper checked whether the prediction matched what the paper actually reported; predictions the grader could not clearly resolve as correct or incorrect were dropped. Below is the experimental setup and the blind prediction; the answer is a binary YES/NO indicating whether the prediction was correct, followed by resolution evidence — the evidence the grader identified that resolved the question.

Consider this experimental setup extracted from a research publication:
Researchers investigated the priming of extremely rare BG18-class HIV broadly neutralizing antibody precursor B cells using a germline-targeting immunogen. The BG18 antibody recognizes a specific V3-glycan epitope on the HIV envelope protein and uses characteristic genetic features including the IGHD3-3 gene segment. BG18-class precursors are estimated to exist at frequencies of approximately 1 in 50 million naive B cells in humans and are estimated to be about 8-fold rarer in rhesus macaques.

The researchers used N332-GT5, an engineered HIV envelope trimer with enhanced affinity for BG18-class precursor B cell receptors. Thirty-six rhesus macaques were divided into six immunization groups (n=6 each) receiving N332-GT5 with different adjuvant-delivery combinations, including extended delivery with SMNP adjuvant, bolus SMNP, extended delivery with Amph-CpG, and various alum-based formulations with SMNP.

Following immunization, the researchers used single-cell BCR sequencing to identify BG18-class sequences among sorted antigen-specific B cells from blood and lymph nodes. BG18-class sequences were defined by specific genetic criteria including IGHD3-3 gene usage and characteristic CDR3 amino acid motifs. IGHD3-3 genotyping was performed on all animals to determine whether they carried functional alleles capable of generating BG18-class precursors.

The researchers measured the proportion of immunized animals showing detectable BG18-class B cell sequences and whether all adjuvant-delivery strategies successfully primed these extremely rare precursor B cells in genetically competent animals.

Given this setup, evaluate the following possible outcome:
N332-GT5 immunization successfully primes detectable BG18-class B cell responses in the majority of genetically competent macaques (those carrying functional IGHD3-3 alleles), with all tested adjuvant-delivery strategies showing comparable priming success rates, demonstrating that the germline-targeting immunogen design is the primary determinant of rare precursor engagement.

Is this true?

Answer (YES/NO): NO